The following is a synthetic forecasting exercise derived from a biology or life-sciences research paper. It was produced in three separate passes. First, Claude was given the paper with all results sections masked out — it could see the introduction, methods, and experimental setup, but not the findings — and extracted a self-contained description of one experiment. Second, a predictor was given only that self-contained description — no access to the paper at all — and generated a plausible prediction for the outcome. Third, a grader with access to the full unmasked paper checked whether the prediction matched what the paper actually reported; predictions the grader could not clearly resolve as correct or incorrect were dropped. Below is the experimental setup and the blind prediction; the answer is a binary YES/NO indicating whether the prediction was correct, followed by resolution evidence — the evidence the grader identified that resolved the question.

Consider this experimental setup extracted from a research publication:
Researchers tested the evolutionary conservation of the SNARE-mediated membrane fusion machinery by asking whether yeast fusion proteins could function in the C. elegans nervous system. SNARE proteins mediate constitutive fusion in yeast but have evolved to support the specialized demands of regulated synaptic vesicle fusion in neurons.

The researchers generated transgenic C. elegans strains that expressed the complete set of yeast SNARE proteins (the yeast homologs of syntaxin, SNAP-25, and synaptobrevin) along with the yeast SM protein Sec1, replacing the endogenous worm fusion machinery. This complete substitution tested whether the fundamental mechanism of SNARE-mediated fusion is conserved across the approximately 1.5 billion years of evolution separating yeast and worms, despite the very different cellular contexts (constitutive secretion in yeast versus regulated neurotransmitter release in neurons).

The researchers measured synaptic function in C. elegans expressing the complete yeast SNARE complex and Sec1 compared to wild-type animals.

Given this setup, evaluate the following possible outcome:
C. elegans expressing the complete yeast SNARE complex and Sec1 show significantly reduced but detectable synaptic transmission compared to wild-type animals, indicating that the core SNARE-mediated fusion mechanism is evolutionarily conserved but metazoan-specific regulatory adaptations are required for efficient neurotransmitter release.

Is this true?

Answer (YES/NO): YES